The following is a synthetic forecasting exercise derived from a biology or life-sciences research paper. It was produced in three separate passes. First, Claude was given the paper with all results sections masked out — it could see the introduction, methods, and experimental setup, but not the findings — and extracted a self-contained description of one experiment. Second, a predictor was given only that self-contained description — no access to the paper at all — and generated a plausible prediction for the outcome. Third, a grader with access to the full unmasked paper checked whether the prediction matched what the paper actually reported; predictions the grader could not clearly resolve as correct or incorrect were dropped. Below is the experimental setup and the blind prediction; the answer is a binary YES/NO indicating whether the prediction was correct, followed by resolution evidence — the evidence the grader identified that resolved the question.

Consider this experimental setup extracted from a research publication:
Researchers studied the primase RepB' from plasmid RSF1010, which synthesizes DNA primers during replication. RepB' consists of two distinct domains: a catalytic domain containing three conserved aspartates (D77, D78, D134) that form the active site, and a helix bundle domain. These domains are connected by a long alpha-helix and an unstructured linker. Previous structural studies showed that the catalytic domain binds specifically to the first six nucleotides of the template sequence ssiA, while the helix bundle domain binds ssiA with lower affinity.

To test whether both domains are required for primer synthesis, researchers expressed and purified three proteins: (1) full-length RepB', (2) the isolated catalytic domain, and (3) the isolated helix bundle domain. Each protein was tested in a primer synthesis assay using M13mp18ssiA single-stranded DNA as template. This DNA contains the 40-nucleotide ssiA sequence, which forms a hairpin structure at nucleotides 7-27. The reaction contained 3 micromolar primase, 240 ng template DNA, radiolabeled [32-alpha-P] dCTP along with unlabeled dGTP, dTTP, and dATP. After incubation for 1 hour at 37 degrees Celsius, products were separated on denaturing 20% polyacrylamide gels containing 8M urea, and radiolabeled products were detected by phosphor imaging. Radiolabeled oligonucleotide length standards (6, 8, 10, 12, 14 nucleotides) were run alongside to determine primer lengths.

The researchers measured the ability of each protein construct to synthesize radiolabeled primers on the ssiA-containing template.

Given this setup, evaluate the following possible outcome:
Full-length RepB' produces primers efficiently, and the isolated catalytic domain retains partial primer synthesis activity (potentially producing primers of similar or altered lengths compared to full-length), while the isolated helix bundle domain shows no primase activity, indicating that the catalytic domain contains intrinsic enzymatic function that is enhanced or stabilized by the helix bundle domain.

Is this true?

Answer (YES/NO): NO